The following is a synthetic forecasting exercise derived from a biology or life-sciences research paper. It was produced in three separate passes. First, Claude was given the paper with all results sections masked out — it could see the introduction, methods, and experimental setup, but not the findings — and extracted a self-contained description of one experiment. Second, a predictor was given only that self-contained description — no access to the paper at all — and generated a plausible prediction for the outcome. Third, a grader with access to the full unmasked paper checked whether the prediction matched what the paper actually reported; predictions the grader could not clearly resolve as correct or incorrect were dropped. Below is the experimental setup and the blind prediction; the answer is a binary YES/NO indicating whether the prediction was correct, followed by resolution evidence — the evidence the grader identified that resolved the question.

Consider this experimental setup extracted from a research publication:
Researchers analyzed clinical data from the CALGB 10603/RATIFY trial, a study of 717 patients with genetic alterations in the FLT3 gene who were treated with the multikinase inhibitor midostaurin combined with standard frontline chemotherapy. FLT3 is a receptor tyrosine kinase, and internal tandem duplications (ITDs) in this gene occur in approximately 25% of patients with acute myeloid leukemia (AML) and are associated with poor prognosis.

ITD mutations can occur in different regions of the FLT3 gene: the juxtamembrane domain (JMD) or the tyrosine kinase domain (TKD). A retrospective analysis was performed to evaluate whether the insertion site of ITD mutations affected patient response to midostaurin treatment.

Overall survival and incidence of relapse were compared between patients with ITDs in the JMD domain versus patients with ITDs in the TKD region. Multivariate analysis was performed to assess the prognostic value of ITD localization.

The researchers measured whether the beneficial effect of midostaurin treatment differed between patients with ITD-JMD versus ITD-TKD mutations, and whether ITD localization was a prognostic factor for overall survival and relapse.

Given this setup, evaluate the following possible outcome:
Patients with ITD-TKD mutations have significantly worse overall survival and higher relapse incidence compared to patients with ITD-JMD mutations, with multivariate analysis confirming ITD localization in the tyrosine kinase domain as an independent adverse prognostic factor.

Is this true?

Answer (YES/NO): YES